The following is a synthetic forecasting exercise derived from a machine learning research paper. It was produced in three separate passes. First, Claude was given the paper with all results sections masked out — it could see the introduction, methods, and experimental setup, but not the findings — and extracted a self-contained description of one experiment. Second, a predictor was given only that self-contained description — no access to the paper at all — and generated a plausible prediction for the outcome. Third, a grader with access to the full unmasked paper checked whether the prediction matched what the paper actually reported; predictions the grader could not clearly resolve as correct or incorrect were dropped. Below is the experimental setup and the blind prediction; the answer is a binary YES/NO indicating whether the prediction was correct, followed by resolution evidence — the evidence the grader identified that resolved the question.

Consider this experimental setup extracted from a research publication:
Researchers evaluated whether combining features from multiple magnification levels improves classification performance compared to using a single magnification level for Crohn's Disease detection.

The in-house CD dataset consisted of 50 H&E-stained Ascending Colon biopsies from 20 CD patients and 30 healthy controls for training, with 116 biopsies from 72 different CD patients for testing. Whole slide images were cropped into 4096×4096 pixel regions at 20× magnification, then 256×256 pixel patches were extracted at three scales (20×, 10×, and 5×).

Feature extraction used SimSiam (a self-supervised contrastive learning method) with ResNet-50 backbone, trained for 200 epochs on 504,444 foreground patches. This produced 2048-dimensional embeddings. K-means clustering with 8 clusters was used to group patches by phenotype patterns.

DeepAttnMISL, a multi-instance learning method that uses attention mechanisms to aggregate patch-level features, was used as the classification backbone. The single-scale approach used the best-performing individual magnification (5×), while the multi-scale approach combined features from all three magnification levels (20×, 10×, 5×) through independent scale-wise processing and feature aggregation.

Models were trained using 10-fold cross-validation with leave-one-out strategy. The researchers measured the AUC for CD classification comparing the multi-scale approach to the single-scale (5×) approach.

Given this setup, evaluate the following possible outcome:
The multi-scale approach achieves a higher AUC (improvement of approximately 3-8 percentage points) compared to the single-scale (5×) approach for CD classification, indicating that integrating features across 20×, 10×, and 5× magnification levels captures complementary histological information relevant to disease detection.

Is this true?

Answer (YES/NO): NO